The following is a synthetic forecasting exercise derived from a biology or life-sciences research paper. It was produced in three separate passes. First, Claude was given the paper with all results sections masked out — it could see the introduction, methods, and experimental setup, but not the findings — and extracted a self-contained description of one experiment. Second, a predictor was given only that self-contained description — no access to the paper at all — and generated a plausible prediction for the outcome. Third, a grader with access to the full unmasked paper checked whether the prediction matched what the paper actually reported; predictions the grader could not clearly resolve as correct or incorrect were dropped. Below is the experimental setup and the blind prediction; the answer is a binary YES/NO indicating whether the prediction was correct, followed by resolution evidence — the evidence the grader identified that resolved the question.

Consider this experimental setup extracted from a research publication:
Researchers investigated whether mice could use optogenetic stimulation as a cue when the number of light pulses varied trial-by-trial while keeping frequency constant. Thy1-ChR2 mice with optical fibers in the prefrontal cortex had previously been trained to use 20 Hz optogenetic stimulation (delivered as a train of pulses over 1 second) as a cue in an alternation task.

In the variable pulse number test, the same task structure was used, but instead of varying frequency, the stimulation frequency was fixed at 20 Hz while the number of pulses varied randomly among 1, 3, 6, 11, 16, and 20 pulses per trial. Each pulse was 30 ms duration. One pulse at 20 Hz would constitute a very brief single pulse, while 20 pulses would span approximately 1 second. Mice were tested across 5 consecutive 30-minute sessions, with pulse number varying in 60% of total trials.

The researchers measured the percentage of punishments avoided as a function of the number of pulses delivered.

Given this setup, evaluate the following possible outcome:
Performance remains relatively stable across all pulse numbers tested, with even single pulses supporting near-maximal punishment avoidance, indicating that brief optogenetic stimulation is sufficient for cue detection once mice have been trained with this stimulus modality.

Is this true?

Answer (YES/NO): NO